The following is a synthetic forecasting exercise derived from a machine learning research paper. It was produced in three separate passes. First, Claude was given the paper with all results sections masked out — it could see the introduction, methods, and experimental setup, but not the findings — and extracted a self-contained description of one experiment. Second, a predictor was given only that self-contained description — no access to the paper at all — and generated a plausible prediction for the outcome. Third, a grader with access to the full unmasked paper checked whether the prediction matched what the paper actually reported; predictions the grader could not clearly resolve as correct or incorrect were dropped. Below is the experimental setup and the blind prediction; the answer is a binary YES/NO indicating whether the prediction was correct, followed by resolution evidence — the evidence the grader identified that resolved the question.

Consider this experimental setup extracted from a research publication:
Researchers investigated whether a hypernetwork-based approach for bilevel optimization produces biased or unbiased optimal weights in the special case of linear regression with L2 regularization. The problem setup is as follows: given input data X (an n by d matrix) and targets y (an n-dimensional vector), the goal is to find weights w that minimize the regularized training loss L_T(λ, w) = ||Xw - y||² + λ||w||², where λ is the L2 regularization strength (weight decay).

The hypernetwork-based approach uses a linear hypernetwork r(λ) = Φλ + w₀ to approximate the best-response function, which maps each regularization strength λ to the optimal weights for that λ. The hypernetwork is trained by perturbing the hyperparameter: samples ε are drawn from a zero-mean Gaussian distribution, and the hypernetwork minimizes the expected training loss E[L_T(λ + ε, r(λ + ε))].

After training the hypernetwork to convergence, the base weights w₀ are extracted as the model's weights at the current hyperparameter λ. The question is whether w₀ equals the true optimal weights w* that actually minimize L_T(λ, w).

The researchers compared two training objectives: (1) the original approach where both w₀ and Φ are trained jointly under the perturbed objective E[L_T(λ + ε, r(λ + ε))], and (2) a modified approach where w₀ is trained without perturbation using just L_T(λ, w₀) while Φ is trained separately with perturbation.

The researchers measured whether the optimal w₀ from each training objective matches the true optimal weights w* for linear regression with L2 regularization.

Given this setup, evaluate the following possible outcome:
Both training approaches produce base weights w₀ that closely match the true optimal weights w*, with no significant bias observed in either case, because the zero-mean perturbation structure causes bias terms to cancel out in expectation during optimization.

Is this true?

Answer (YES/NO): NO